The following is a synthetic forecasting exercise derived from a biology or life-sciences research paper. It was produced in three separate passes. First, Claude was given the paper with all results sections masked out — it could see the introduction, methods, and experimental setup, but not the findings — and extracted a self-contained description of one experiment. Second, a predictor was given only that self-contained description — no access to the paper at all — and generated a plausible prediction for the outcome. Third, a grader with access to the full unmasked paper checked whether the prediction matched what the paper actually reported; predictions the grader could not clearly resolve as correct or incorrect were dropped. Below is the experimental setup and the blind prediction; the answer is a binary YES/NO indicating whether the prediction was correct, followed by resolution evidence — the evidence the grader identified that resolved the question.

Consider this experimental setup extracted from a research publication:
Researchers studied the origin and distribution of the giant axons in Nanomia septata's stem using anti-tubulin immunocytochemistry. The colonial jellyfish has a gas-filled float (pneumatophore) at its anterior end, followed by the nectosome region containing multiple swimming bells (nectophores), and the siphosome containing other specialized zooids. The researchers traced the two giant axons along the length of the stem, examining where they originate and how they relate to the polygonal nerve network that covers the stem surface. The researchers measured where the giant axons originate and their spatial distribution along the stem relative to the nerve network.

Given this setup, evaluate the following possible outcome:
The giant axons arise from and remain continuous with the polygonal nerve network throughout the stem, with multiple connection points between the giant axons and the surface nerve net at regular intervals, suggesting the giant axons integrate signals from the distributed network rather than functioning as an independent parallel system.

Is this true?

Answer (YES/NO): NO